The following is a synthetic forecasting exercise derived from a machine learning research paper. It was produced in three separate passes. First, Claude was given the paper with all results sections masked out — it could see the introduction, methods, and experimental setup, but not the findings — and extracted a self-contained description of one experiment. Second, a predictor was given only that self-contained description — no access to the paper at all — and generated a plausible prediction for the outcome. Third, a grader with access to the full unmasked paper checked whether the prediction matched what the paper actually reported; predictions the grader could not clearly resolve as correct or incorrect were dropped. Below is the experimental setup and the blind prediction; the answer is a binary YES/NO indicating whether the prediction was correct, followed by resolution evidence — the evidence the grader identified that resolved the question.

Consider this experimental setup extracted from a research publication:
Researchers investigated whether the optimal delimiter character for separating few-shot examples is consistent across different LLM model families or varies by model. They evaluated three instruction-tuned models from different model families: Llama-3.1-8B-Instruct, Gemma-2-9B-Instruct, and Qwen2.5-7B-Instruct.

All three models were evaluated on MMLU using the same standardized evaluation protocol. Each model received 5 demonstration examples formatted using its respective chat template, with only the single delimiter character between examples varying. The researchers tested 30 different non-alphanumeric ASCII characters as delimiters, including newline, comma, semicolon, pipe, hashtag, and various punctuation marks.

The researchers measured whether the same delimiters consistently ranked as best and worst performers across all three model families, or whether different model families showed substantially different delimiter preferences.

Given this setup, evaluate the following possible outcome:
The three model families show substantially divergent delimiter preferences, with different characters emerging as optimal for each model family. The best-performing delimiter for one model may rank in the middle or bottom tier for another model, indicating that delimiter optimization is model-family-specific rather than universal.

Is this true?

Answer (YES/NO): NO